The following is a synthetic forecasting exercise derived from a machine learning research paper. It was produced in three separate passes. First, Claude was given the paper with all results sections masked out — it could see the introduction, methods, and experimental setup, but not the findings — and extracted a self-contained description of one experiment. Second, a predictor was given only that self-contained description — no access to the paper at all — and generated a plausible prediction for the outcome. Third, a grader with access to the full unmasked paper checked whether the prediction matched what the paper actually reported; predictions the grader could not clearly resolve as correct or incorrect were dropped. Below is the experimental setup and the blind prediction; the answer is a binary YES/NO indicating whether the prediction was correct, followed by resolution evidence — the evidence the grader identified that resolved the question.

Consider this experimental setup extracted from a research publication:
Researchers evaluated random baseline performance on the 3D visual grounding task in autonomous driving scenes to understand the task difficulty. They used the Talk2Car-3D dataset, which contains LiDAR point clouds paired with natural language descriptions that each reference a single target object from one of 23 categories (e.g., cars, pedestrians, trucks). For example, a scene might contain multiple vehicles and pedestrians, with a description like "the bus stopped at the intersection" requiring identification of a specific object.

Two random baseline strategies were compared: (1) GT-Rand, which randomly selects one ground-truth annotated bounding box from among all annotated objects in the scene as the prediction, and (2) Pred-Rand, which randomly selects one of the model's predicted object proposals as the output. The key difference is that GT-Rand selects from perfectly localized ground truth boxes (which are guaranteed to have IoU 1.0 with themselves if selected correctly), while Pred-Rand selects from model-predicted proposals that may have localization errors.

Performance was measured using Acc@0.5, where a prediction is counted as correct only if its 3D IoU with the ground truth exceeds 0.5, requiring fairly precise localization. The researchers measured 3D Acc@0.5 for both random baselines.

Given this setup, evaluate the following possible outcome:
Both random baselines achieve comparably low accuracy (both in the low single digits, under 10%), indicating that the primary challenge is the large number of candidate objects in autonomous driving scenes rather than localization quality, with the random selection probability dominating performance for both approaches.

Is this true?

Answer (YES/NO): NO